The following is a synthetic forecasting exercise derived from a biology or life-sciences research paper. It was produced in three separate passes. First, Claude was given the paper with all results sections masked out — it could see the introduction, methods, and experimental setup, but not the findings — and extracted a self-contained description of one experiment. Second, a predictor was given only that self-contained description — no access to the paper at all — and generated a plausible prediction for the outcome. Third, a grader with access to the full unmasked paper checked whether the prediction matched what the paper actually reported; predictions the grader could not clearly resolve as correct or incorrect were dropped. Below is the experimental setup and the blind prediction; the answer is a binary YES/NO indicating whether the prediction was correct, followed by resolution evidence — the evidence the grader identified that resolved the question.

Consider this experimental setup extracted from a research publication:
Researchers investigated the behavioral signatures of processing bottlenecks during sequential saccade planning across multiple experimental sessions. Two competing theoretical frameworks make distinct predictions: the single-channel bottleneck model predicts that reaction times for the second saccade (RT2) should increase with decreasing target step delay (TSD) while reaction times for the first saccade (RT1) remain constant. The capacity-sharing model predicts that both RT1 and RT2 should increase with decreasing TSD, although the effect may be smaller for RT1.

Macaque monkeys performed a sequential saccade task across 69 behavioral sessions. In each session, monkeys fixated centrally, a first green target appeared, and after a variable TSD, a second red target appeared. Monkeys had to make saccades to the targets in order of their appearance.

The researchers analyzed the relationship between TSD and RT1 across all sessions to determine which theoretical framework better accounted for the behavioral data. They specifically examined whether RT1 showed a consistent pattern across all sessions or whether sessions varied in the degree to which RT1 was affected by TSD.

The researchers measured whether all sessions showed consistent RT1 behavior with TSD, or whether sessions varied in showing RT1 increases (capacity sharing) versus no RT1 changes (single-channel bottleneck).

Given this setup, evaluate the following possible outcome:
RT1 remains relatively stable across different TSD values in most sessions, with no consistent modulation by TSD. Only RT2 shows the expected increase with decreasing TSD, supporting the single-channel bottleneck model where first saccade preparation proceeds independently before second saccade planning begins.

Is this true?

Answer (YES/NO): NO